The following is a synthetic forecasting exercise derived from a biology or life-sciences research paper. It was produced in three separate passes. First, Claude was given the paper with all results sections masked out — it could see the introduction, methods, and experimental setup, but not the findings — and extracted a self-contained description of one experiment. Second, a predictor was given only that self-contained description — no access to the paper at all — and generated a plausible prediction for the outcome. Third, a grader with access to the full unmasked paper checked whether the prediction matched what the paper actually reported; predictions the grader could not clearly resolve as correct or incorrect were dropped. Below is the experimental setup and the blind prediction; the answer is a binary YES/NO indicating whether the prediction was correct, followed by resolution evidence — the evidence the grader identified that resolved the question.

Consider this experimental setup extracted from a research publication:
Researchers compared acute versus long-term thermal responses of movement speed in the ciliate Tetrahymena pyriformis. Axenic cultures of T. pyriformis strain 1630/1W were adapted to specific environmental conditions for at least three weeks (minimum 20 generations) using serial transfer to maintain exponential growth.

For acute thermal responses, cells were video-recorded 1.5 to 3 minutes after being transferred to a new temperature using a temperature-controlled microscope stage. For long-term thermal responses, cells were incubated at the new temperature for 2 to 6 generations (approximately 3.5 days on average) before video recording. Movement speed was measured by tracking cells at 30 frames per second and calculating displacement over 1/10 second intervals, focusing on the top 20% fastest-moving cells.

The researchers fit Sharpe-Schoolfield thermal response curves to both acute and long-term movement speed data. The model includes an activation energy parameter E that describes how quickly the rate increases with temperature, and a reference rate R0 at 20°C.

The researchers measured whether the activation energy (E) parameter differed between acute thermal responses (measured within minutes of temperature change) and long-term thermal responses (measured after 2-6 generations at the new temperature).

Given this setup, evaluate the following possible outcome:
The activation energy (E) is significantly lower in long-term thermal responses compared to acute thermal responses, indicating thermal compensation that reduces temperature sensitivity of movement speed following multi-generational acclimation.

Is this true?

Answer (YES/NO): YES